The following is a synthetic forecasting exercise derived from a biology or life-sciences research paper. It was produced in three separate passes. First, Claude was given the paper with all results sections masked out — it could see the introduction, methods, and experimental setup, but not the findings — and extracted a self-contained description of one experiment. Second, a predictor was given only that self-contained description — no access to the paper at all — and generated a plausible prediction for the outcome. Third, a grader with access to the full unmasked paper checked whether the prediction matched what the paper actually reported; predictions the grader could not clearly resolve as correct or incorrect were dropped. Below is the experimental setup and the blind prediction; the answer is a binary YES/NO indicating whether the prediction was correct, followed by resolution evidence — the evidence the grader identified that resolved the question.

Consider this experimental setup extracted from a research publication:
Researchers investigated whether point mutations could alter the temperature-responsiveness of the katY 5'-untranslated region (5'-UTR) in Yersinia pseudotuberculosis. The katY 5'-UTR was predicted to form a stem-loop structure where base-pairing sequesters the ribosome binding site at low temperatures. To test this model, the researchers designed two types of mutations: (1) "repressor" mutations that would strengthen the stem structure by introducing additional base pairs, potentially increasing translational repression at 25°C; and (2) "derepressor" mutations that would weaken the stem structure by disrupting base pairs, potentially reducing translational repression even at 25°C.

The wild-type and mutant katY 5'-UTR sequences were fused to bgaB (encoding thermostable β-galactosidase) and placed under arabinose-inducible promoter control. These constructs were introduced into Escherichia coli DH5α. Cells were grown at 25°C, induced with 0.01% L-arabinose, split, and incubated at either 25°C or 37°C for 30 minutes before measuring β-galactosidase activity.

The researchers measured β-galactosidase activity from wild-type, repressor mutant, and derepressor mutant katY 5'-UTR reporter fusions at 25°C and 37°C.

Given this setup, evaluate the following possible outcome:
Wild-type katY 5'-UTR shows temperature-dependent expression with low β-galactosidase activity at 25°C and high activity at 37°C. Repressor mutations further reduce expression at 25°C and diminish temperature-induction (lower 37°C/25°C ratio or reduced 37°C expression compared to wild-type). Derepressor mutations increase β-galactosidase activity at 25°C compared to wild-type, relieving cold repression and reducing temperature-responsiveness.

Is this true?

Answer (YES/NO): NO